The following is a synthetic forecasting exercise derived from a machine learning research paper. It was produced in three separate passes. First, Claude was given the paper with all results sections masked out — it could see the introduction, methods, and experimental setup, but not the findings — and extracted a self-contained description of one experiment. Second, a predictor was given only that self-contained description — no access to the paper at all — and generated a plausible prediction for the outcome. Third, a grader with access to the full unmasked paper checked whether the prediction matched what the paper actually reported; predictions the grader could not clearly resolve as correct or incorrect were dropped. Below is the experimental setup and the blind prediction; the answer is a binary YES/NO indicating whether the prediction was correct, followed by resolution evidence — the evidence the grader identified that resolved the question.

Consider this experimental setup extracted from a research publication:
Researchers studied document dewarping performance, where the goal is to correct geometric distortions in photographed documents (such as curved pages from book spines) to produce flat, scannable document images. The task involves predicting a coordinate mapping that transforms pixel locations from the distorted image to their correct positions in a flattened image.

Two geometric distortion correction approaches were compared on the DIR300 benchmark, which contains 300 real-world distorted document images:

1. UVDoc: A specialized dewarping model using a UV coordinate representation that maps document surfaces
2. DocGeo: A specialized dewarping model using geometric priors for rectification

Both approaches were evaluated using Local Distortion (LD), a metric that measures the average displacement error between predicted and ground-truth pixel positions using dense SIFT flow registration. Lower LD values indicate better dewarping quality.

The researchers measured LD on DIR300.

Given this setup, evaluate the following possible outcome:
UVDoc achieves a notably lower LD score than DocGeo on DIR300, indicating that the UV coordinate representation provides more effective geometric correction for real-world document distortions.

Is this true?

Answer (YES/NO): NO